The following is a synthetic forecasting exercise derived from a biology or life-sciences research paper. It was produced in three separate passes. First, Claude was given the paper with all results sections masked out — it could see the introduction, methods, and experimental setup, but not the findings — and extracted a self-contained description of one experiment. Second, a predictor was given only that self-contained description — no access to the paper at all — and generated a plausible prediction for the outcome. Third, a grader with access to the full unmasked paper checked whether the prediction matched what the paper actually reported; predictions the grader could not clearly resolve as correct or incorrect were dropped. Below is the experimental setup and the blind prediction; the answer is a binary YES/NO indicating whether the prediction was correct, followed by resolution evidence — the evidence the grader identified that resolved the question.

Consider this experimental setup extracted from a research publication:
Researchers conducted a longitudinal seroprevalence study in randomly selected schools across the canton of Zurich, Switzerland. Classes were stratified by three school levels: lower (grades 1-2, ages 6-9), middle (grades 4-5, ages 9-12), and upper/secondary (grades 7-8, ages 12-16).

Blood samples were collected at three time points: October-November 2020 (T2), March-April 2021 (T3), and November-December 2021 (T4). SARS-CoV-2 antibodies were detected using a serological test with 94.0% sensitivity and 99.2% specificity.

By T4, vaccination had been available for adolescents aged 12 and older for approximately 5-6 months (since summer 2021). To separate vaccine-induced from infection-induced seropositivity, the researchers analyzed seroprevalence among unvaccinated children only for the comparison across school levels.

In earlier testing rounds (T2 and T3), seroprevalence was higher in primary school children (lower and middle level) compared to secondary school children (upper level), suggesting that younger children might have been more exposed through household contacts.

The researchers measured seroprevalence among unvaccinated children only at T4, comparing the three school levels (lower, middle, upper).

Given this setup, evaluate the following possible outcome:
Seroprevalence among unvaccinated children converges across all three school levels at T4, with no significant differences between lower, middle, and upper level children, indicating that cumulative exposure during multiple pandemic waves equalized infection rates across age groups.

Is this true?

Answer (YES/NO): NO